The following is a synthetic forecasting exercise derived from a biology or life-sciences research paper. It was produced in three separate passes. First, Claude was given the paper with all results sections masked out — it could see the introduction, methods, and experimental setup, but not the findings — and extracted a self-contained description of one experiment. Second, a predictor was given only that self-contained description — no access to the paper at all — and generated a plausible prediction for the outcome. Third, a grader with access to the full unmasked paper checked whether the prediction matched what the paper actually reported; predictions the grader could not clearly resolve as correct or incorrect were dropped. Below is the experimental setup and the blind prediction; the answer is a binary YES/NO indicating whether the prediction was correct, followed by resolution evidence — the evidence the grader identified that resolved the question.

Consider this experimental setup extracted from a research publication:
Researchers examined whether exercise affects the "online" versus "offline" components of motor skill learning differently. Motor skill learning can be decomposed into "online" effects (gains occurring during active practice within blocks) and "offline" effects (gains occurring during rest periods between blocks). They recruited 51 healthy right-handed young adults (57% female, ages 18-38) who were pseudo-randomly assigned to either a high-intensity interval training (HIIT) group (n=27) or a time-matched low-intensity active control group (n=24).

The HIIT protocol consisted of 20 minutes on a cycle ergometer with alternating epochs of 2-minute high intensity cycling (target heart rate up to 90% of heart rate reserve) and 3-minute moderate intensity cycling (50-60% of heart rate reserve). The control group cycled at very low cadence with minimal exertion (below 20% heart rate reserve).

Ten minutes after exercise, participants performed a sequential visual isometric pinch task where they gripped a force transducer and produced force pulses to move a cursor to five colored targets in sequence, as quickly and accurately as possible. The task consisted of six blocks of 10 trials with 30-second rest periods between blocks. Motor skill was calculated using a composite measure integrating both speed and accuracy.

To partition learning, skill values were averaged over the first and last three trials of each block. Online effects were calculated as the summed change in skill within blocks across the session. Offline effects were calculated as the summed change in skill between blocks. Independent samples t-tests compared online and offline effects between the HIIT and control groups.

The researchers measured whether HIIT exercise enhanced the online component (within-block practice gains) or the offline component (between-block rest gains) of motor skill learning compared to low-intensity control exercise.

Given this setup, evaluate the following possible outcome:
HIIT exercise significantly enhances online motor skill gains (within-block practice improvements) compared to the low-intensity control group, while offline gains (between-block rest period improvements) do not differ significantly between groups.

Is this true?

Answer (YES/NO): NO